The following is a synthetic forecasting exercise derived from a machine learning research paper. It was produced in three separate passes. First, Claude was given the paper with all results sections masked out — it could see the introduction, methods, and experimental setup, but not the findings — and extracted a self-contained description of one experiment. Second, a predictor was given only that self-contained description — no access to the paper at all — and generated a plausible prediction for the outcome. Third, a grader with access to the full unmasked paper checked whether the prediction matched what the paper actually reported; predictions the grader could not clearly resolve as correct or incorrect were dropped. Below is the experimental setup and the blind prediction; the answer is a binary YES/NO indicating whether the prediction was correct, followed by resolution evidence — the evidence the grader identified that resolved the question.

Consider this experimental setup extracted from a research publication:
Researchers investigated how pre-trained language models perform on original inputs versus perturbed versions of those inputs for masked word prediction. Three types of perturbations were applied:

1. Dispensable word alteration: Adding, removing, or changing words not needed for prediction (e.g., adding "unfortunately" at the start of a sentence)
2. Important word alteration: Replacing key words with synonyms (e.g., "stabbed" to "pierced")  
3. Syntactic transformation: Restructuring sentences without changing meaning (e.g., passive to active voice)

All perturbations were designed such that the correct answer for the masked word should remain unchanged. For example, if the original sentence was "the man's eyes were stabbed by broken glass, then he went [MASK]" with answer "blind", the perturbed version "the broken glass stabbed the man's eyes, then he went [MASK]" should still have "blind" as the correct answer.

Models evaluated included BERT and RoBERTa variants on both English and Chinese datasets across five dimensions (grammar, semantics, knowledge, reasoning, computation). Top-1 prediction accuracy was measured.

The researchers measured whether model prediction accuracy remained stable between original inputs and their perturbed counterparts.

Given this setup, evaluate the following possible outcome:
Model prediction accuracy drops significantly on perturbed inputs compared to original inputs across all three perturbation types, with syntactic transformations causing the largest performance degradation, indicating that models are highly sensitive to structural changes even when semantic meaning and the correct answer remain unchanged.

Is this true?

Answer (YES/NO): NO